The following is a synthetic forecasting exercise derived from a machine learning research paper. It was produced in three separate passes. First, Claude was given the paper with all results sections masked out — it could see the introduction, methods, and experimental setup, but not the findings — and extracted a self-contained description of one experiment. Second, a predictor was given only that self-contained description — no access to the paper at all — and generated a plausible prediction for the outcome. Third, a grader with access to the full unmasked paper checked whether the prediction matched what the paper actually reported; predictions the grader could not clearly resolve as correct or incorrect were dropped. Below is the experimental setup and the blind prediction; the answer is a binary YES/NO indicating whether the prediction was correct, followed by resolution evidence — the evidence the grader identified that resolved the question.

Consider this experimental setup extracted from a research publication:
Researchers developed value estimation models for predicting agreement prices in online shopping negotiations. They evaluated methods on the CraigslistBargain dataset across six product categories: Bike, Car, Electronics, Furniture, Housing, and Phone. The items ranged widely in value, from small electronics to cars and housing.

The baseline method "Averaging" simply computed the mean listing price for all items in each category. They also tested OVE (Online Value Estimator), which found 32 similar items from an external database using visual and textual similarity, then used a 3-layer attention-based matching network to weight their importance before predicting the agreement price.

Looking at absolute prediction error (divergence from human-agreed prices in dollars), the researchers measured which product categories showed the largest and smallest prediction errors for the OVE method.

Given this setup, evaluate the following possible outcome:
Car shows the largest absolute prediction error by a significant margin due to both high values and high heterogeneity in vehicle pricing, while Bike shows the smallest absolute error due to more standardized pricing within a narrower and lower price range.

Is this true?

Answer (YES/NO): NO